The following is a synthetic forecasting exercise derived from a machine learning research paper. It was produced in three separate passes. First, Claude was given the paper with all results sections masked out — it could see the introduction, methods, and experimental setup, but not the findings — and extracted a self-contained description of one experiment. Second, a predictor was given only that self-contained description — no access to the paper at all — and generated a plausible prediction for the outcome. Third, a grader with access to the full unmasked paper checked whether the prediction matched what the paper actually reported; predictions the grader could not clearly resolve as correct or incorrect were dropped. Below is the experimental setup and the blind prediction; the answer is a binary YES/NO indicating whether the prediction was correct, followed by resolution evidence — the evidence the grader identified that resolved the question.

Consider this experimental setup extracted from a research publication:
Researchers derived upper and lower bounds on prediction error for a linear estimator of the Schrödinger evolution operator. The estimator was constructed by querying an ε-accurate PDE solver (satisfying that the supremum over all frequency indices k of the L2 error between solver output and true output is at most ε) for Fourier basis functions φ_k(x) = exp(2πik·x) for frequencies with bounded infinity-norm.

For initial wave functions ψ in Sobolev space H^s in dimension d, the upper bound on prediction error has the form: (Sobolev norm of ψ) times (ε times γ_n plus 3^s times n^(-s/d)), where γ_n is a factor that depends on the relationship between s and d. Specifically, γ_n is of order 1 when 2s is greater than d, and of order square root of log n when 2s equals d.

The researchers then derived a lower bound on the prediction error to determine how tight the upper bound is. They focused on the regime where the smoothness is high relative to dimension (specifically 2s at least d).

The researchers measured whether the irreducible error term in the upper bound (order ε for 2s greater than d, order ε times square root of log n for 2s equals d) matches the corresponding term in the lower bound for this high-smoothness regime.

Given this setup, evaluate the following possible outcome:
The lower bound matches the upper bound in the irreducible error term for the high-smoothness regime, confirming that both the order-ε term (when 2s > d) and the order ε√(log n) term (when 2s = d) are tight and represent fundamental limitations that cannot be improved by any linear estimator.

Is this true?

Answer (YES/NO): NO